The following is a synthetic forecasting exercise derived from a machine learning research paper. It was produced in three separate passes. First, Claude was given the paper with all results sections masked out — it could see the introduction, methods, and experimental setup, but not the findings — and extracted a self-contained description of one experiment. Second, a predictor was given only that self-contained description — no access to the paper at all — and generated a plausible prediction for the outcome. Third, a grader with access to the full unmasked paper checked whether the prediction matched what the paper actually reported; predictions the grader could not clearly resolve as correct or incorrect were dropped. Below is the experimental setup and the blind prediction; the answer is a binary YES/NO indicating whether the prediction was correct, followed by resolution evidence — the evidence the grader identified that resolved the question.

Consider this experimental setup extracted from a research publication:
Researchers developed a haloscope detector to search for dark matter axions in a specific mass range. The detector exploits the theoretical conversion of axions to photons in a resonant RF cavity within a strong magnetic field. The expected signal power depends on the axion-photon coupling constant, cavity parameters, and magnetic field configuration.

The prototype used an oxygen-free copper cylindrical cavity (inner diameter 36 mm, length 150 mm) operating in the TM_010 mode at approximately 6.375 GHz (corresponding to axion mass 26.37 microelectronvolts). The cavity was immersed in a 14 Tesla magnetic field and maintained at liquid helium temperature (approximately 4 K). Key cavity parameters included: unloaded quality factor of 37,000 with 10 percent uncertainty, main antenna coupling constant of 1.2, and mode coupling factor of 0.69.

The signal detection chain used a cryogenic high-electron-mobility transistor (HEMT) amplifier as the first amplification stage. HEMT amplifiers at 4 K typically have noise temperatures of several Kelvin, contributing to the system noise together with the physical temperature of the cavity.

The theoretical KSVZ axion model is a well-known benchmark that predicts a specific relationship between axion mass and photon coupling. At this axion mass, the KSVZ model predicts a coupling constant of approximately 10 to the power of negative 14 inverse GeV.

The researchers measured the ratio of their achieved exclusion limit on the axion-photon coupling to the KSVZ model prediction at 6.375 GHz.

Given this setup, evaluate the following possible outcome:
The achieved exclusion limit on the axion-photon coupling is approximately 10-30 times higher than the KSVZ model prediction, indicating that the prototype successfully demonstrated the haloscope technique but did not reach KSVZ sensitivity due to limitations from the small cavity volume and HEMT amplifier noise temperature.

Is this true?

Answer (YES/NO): YES